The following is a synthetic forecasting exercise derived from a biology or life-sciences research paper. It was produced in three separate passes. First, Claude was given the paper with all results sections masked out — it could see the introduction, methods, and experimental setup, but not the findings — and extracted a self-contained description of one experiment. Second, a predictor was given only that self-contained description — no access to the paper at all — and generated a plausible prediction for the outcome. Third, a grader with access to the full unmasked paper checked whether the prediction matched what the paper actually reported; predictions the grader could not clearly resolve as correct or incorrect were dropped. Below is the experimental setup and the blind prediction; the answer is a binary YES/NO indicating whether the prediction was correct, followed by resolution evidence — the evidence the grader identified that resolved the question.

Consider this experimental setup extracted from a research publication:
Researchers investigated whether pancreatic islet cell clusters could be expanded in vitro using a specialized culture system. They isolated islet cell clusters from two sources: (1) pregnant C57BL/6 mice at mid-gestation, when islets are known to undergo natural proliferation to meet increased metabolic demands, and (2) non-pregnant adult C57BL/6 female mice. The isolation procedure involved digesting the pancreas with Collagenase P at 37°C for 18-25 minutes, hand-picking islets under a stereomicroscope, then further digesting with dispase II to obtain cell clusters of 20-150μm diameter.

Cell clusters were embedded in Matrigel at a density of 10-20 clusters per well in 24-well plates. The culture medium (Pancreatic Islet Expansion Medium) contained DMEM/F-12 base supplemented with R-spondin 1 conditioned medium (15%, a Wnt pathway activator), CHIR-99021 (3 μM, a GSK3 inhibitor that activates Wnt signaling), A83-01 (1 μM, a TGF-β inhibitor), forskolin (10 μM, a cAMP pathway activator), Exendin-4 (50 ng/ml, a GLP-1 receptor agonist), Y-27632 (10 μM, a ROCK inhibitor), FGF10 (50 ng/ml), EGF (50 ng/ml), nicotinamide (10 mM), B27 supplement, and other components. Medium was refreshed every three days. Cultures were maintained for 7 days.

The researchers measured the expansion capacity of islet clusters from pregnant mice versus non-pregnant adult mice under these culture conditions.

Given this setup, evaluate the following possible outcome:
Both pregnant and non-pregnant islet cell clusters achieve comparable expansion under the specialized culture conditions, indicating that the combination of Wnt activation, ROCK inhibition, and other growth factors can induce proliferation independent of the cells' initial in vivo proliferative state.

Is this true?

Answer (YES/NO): NO